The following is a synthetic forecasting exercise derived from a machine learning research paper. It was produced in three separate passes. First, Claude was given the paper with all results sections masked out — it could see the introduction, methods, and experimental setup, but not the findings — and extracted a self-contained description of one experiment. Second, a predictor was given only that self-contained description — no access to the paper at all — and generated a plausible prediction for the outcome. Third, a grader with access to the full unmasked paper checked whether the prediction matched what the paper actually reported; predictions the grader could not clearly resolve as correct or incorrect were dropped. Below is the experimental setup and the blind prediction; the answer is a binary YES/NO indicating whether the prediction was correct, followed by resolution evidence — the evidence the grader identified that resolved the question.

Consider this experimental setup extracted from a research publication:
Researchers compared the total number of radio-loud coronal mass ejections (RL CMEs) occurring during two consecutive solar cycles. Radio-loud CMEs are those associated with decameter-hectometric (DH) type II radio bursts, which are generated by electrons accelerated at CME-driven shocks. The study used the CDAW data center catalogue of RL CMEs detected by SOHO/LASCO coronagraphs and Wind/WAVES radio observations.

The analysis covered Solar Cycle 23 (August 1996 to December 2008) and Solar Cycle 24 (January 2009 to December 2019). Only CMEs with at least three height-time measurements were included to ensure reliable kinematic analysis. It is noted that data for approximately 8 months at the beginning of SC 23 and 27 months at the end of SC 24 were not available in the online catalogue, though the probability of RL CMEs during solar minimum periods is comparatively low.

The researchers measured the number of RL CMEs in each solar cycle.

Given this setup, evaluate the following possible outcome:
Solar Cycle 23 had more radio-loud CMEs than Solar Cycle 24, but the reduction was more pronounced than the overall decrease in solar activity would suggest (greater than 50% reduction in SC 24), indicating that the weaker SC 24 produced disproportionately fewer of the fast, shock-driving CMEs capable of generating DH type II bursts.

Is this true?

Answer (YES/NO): NO